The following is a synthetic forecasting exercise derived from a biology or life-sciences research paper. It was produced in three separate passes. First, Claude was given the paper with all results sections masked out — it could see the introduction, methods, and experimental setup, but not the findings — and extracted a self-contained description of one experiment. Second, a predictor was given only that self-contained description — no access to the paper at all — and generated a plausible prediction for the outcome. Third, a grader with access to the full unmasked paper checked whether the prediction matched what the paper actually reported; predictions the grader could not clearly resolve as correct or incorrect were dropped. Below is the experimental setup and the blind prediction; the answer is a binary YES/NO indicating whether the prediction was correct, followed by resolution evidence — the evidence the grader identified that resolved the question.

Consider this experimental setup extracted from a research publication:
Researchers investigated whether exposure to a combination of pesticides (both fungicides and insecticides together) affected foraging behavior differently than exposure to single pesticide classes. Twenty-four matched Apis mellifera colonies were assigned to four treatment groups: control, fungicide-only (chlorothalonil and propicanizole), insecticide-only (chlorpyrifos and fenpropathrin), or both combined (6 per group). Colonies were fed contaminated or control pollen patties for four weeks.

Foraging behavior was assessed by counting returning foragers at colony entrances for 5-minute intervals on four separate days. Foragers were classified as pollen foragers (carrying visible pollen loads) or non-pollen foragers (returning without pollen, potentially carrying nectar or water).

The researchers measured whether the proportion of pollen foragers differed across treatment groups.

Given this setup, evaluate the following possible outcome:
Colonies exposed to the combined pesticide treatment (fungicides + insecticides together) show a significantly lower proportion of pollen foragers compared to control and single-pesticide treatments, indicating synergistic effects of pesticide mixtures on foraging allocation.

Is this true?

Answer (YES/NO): NO